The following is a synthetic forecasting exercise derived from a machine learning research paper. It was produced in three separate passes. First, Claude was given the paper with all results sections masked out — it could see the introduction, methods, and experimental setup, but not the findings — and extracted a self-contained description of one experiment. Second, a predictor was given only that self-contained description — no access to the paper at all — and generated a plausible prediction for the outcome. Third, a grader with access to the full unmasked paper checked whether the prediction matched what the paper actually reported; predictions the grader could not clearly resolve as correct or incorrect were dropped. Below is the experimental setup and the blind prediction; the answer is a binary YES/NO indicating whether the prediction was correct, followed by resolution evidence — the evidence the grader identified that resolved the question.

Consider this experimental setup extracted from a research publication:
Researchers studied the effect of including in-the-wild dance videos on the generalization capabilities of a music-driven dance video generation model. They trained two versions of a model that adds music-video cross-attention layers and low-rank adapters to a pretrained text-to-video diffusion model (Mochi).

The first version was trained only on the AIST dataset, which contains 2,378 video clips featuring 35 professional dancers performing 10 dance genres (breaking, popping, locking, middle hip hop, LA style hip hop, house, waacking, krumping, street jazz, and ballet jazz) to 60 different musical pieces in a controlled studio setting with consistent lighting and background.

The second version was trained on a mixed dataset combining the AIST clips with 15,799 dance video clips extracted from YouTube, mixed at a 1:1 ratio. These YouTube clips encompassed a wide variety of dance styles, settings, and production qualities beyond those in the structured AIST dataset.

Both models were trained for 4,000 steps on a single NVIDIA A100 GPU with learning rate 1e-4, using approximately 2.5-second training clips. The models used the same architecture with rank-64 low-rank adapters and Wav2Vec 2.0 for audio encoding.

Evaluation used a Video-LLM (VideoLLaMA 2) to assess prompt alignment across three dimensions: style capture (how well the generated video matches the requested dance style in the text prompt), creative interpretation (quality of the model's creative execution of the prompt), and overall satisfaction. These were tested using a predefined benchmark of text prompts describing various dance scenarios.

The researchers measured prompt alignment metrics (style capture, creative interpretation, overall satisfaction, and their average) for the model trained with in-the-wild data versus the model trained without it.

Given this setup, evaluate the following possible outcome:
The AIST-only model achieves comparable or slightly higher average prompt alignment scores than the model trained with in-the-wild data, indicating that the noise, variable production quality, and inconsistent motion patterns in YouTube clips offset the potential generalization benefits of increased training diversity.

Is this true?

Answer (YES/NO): NO